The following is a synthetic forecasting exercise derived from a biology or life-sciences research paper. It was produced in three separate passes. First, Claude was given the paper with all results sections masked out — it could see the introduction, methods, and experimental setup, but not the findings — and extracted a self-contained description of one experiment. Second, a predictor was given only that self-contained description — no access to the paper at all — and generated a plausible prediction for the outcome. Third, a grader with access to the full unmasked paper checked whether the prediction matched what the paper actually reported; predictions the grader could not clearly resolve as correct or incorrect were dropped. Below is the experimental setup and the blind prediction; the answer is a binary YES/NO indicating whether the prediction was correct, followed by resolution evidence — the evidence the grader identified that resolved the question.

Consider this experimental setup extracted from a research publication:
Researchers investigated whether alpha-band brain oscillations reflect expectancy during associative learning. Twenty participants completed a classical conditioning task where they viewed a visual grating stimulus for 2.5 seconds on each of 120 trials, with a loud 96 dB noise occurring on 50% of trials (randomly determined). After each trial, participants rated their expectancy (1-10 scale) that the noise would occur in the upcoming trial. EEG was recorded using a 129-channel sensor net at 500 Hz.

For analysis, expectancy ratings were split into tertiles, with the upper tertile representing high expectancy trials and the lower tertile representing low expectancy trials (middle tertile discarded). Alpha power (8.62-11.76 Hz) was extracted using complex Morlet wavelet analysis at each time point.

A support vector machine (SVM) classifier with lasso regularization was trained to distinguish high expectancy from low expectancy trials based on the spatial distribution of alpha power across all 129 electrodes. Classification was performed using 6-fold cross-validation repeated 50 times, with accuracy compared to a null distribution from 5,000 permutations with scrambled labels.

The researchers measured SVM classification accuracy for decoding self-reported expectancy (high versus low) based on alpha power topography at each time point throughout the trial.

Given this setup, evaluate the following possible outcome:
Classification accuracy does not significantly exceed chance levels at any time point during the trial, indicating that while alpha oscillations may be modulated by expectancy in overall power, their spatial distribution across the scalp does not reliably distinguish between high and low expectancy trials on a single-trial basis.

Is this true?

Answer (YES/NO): NO